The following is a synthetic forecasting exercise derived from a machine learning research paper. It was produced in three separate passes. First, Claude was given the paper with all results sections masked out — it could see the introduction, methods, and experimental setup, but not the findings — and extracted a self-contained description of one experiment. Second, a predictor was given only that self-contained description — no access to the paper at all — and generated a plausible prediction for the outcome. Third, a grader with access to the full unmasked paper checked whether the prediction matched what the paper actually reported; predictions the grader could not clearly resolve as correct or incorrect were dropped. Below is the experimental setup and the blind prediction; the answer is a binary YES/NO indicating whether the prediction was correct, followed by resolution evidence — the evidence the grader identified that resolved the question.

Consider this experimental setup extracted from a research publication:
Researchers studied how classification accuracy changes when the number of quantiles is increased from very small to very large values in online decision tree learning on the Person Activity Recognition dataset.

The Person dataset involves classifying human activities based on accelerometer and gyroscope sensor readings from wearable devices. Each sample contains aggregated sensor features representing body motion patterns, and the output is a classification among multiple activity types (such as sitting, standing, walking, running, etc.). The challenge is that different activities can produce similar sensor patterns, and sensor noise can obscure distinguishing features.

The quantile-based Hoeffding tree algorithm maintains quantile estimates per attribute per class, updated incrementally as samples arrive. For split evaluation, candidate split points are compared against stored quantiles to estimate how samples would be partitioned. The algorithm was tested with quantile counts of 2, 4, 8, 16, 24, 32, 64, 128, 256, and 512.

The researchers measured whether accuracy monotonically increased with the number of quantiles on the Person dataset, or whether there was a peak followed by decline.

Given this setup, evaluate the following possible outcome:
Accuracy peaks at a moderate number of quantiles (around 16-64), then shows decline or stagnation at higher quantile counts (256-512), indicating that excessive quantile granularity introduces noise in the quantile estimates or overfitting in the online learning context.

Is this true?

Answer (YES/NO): YES